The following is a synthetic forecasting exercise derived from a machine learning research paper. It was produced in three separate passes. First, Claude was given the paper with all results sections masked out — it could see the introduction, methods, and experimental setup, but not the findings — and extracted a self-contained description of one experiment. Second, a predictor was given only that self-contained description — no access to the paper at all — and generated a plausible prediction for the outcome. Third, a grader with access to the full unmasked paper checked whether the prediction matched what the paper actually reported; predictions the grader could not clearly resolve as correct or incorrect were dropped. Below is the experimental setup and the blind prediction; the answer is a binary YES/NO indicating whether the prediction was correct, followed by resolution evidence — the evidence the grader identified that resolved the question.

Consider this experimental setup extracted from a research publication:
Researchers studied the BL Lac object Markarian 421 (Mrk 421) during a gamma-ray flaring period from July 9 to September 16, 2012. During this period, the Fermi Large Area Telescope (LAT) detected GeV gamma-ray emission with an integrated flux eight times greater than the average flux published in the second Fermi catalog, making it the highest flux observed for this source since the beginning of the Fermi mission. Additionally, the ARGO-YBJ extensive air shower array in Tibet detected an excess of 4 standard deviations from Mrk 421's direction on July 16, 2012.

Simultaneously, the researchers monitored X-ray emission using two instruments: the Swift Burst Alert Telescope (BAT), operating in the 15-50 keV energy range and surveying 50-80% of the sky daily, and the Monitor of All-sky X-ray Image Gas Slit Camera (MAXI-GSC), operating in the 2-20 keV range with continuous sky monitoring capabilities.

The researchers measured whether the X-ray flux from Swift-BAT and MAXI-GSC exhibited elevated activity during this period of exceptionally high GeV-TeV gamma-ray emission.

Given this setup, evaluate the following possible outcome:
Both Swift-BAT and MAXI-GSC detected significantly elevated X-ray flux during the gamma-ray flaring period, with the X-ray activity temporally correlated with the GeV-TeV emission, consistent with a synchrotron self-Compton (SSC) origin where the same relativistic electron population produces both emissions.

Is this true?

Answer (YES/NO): NO